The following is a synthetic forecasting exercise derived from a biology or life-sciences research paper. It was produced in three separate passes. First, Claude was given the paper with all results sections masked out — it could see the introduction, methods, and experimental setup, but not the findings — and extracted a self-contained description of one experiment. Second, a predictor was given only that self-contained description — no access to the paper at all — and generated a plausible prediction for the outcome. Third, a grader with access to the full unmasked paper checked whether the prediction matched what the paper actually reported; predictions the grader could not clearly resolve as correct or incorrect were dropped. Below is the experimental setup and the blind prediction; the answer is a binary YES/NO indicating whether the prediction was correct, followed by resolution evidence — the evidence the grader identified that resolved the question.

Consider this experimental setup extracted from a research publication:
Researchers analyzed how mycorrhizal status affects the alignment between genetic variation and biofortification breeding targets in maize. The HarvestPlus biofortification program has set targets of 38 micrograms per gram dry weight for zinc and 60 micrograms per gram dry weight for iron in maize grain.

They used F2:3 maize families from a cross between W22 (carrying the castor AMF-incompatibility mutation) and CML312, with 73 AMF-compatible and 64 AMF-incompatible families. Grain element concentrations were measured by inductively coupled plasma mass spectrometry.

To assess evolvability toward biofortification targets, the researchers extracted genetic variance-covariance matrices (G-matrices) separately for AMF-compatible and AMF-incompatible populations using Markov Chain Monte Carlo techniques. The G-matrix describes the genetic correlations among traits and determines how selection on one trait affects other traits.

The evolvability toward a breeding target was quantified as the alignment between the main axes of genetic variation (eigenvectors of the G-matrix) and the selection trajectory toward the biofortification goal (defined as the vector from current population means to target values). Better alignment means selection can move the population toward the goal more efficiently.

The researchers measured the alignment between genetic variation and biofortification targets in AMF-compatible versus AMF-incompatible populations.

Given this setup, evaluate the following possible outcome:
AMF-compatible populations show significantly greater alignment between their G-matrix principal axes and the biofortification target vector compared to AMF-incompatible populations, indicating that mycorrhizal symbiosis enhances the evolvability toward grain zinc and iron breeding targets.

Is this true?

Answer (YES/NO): YES